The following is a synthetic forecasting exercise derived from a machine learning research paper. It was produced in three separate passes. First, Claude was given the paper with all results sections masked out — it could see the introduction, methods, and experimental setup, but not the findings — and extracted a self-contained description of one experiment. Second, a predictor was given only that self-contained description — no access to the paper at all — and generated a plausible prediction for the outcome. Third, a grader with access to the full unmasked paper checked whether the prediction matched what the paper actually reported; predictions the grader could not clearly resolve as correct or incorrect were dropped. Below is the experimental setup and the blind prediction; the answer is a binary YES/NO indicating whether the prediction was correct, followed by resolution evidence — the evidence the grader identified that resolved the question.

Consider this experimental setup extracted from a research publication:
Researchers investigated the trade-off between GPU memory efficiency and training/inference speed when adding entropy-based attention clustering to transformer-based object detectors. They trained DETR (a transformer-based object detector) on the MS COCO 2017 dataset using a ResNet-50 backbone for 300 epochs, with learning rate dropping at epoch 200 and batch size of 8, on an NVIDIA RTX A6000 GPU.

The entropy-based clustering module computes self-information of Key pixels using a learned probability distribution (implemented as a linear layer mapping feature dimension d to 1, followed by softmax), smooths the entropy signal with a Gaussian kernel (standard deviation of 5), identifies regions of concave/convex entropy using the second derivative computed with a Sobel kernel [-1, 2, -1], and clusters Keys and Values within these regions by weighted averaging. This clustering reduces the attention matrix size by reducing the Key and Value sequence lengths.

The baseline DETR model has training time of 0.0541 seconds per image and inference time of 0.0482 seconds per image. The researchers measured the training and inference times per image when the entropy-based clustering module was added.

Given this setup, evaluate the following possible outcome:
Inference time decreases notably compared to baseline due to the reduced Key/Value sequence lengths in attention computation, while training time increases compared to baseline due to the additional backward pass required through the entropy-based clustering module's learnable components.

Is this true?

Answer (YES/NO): NO